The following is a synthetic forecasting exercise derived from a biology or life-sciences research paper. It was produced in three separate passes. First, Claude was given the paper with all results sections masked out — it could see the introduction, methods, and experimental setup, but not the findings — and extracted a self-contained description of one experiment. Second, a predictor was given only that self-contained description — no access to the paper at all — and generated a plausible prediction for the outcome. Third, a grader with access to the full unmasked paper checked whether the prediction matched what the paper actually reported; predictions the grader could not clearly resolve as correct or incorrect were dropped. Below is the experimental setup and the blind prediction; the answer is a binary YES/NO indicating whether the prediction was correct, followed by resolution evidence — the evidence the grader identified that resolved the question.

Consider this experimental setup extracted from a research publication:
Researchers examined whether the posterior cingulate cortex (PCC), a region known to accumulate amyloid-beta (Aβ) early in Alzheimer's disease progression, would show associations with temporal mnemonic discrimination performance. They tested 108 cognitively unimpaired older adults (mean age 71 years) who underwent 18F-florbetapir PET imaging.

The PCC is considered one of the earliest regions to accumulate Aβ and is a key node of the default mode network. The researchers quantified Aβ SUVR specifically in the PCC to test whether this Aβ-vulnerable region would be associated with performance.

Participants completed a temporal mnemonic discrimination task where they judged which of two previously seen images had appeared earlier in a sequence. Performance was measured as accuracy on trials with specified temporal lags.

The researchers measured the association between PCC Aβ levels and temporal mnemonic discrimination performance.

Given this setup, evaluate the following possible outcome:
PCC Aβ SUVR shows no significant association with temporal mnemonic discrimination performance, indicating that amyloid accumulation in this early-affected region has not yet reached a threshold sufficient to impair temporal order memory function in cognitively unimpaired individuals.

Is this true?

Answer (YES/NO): YES